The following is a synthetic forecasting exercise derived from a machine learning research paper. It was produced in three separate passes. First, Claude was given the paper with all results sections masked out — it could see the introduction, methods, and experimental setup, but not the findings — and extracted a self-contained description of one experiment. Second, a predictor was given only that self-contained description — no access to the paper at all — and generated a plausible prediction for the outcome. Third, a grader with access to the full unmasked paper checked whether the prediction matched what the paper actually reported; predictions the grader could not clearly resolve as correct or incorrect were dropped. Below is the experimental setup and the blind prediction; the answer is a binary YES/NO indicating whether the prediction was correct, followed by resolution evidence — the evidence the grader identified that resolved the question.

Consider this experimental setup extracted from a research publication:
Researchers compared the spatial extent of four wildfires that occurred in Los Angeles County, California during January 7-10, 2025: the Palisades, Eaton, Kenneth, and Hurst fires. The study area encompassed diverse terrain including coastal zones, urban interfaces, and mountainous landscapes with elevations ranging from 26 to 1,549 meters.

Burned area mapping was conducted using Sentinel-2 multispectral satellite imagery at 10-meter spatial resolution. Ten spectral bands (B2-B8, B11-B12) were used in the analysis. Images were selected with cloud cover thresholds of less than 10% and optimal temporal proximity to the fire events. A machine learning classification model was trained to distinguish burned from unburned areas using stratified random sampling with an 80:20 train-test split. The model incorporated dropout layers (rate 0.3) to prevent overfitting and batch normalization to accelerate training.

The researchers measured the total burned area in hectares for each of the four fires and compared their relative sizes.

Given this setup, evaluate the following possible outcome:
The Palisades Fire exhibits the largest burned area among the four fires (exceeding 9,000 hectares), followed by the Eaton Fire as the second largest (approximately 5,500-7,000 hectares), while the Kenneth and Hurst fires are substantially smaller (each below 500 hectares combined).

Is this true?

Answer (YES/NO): NO